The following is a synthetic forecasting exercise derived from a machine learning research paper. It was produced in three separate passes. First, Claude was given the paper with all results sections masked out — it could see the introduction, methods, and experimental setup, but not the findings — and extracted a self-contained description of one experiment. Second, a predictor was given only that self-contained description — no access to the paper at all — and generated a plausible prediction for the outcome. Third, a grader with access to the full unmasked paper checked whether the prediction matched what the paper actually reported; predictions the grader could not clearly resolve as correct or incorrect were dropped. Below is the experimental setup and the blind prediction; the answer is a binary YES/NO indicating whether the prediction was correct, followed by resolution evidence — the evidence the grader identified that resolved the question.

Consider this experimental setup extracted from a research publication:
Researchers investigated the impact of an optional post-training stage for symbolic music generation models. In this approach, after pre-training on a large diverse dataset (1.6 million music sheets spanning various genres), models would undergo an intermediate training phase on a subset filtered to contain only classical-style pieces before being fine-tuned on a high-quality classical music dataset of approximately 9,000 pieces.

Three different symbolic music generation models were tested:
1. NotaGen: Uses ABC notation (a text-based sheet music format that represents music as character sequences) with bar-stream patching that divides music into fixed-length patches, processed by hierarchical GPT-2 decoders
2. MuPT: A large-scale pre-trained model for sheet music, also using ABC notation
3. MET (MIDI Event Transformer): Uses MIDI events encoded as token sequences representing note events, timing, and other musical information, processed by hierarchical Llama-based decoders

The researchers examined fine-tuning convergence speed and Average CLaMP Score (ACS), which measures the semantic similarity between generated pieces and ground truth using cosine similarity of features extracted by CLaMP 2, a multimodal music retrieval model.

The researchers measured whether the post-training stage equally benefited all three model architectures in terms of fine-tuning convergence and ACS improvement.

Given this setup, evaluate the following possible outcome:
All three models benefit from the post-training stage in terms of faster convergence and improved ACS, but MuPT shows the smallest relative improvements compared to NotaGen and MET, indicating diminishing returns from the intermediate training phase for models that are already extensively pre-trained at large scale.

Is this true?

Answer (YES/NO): NO